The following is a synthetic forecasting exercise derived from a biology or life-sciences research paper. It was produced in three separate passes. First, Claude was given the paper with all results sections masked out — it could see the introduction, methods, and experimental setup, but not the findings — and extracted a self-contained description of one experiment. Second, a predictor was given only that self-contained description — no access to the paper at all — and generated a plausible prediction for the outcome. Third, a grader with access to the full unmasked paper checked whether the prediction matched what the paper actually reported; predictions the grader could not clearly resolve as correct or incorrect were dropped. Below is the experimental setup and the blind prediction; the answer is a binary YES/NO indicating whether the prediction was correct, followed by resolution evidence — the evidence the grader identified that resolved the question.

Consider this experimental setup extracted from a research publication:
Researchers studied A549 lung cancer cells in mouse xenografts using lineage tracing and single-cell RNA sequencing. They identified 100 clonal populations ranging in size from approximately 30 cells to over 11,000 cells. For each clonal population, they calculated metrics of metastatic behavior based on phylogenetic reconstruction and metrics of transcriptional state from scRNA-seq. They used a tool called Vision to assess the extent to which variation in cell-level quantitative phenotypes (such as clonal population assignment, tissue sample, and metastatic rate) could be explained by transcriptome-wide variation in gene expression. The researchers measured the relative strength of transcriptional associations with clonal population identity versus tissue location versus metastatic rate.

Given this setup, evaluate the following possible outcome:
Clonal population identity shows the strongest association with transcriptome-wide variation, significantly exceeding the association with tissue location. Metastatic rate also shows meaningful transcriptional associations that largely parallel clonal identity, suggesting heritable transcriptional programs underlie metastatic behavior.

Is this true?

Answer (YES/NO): NO